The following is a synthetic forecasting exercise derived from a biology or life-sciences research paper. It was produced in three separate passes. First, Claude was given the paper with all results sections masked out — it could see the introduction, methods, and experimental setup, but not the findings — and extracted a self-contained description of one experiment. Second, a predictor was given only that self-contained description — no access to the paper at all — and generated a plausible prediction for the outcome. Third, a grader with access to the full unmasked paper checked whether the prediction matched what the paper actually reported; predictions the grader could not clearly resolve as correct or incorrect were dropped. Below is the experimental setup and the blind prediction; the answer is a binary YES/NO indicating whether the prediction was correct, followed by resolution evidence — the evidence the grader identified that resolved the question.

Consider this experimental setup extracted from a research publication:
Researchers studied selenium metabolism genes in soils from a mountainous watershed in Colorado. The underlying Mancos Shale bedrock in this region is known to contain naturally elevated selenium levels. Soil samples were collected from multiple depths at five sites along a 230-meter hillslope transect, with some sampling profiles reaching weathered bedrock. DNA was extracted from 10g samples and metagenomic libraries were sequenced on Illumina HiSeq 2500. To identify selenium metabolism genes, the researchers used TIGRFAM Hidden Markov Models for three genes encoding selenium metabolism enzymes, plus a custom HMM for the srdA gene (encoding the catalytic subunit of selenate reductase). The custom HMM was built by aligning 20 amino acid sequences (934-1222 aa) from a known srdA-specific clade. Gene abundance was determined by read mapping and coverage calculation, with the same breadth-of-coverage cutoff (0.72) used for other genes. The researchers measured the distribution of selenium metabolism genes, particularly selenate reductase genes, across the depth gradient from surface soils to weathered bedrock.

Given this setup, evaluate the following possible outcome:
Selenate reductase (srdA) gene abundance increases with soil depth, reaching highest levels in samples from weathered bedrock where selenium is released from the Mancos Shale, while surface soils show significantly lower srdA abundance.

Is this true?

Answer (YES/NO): NO